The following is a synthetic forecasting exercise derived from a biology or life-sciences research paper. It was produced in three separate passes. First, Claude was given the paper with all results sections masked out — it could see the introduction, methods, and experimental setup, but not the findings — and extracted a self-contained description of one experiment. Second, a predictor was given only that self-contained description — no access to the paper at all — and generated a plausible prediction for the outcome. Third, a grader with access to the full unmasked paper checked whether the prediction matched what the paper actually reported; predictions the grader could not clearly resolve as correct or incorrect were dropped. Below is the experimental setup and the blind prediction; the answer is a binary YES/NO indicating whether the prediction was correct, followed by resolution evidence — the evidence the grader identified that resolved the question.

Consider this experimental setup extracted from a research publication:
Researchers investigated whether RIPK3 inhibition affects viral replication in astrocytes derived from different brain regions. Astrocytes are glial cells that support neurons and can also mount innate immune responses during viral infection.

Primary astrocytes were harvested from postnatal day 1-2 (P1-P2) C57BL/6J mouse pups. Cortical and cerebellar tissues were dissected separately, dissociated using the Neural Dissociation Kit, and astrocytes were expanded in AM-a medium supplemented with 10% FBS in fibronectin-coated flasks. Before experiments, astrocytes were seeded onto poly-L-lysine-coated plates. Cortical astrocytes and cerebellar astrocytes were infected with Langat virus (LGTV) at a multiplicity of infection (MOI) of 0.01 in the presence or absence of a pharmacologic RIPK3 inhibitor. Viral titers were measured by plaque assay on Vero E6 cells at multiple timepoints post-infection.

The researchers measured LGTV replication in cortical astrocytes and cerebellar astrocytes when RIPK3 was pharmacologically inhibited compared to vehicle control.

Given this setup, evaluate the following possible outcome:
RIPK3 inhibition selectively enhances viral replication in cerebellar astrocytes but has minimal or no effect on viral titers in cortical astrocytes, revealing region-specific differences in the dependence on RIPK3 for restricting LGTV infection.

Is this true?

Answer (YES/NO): NO